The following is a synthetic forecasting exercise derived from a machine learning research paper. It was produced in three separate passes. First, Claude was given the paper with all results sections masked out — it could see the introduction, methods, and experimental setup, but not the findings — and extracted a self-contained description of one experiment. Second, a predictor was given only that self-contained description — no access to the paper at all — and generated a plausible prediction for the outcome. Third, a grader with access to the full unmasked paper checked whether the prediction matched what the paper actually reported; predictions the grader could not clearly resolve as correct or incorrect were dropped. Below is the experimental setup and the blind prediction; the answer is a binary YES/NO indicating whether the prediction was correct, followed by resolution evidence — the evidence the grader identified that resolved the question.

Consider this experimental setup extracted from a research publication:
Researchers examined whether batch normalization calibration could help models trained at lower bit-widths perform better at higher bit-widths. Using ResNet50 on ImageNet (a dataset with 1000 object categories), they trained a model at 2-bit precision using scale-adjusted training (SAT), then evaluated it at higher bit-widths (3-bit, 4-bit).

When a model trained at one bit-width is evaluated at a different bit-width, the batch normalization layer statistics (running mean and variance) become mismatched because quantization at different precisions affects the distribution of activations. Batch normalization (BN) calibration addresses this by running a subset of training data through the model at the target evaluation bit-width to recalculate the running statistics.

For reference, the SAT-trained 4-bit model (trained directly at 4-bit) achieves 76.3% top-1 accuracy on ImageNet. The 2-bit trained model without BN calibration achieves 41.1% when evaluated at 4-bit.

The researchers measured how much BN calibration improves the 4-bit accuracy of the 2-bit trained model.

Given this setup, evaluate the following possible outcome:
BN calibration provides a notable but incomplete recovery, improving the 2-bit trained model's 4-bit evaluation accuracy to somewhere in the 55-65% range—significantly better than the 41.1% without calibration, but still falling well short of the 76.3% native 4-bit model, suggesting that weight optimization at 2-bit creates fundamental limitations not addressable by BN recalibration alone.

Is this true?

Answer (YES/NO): NO